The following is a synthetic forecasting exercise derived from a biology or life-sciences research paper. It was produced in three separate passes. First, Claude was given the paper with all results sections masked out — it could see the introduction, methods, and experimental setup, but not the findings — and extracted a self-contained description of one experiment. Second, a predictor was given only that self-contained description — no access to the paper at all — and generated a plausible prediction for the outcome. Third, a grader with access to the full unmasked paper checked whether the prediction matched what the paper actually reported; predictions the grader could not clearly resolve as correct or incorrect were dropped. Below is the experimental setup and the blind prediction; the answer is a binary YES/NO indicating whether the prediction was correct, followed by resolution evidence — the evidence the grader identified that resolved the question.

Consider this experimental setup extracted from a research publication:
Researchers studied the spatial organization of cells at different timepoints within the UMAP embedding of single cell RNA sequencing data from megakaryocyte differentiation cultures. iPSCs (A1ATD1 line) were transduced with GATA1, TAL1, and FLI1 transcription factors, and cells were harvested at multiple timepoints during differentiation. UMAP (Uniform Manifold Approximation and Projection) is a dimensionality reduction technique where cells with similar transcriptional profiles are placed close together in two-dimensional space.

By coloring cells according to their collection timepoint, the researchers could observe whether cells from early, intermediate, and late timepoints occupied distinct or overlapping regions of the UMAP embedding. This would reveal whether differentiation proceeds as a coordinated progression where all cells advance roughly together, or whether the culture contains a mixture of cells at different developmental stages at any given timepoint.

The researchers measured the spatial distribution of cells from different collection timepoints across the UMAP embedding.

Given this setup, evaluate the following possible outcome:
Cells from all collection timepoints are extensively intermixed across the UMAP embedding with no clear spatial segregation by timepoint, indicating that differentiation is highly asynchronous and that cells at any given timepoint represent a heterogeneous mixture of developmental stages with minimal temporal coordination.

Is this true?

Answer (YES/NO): NO